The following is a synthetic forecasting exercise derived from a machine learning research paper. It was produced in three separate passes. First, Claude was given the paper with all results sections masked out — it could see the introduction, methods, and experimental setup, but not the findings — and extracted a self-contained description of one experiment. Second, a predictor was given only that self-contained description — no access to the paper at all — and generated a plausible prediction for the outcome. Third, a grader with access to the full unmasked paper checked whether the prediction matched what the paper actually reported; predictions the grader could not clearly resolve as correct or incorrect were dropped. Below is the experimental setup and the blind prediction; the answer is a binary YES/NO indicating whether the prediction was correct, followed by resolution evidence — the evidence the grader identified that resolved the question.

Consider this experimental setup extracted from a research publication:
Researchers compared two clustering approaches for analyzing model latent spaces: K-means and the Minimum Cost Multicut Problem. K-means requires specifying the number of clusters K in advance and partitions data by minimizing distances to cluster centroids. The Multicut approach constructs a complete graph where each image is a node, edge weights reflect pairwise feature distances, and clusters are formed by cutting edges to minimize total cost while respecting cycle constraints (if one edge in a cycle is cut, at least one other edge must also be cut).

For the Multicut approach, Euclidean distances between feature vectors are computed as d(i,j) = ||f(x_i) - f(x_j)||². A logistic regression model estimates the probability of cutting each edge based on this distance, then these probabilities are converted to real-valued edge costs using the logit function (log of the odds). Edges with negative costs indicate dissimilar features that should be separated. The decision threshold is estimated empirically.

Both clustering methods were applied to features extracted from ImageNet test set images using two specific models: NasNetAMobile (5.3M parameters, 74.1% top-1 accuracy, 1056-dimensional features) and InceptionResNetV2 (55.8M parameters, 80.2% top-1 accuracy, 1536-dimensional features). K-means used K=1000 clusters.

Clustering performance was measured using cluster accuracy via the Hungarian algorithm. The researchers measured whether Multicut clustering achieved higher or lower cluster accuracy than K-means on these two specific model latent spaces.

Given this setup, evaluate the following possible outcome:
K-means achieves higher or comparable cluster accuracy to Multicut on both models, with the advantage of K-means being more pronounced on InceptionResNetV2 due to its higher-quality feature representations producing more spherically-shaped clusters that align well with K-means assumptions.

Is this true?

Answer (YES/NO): NO